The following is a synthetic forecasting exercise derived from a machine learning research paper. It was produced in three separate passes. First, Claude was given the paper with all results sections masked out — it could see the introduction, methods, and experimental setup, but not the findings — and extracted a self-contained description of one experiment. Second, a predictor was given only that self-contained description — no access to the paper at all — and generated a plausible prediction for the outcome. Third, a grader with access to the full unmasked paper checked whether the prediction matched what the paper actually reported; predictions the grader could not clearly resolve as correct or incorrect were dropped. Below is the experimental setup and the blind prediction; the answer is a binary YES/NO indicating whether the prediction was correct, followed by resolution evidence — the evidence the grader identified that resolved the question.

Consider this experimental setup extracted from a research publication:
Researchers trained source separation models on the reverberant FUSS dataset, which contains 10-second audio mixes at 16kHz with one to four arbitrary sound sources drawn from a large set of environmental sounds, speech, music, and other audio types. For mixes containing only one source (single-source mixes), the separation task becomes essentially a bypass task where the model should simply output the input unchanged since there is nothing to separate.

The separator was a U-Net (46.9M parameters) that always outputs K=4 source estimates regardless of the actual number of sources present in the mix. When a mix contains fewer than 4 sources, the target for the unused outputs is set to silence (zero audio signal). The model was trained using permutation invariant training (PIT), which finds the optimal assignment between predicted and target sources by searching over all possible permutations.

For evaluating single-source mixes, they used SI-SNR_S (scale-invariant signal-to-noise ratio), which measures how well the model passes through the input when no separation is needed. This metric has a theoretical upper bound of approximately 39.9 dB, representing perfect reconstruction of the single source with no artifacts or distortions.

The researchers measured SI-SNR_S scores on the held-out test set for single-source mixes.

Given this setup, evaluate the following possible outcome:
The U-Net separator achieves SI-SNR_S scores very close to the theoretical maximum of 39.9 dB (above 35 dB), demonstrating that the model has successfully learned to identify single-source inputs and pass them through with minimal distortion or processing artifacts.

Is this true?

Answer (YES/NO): YES